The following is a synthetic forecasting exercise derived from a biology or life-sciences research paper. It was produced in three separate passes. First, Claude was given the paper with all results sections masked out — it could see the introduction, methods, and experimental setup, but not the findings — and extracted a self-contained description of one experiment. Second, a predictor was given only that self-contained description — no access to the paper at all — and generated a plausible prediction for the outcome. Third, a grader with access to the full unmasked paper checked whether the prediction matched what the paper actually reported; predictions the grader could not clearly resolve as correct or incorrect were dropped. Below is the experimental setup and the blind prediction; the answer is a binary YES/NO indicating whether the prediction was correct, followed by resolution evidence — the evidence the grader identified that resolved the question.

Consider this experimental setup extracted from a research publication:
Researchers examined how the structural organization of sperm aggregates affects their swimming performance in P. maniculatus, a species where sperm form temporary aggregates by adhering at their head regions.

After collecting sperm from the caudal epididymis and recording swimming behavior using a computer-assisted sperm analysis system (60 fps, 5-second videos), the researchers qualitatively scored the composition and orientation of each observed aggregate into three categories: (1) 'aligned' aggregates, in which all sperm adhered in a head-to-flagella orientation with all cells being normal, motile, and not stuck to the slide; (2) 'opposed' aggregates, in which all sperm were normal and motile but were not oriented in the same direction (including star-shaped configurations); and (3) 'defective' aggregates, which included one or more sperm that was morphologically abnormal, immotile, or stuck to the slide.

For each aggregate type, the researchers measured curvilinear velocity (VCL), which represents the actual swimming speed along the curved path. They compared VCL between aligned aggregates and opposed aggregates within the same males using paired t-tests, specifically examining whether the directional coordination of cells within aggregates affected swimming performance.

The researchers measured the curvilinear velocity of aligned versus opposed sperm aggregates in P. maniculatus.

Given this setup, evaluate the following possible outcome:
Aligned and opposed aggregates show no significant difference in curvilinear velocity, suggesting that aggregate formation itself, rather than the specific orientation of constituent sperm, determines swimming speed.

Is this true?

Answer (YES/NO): NO